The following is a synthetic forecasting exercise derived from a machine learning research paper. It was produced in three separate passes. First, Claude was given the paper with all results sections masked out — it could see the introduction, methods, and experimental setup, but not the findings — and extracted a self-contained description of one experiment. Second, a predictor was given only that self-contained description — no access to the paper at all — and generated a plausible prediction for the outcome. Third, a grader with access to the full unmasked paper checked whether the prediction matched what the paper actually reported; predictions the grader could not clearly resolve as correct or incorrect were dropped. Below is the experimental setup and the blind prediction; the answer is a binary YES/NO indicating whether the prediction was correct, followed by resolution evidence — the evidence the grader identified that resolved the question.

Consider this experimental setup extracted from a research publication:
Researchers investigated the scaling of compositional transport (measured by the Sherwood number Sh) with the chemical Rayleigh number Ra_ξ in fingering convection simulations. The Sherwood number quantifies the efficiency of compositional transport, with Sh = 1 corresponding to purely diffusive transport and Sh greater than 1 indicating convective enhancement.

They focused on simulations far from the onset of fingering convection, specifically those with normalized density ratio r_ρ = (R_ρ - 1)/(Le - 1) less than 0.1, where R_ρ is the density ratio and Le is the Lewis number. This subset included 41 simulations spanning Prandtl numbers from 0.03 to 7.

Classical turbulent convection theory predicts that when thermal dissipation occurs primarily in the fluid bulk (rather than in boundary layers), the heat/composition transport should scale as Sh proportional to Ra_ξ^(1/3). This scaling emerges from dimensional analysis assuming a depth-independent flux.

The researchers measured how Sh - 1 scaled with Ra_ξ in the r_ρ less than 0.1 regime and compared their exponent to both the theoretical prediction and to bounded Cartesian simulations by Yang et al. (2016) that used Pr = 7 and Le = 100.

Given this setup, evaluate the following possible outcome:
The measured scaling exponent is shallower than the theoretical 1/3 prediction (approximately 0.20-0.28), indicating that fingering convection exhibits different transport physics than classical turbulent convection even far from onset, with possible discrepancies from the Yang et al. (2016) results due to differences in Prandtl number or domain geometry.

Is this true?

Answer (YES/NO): NO